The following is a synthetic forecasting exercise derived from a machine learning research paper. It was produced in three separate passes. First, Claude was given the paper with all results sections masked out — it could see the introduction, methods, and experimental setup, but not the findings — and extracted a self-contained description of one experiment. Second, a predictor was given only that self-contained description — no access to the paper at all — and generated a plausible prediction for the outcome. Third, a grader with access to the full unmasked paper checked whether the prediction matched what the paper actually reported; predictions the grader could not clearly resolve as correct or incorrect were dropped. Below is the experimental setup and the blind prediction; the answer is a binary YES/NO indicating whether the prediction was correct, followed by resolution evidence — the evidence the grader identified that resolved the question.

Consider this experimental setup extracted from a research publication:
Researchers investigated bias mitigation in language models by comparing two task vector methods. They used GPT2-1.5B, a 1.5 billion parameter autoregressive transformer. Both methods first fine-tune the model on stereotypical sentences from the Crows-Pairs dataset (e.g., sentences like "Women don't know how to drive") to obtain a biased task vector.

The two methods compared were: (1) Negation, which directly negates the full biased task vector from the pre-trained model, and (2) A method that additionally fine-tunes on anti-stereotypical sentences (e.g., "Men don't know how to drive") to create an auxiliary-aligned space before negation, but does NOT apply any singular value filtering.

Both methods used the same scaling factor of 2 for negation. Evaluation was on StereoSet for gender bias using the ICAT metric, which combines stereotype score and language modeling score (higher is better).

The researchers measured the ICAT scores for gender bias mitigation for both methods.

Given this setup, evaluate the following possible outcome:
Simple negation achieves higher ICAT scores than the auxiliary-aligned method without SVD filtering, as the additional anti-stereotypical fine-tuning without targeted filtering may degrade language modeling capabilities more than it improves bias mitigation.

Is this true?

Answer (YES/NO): YES